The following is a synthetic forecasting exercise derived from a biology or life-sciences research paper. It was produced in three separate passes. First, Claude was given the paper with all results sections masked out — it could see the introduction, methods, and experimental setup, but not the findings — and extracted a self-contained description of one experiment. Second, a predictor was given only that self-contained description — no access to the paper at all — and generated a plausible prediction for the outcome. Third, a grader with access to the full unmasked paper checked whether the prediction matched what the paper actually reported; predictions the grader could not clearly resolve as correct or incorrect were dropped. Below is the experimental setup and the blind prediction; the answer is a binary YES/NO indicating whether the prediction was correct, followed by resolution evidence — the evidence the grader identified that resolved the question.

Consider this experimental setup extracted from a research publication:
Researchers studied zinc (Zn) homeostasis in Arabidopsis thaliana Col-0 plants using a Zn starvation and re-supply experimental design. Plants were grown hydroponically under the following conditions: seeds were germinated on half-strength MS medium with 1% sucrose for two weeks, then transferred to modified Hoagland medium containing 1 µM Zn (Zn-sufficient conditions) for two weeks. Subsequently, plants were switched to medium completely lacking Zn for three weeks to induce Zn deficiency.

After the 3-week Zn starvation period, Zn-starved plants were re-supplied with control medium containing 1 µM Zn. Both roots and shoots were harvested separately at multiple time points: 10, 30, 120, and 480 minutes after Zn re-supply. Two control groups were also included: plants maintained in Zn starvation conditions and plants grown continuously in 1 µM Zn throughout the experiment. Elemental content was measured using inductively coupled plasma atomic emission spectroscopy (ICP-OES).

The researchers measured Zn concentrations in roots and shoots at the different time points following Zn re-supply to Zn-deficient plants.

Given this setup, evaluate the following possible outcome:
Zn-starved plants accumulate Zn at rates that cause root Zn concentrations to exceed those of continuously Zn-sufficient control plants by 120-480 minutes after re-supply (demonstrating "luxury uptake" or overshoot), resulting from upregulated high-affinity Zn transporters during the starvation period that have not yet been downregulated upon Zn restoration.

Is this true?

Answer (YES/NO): NO